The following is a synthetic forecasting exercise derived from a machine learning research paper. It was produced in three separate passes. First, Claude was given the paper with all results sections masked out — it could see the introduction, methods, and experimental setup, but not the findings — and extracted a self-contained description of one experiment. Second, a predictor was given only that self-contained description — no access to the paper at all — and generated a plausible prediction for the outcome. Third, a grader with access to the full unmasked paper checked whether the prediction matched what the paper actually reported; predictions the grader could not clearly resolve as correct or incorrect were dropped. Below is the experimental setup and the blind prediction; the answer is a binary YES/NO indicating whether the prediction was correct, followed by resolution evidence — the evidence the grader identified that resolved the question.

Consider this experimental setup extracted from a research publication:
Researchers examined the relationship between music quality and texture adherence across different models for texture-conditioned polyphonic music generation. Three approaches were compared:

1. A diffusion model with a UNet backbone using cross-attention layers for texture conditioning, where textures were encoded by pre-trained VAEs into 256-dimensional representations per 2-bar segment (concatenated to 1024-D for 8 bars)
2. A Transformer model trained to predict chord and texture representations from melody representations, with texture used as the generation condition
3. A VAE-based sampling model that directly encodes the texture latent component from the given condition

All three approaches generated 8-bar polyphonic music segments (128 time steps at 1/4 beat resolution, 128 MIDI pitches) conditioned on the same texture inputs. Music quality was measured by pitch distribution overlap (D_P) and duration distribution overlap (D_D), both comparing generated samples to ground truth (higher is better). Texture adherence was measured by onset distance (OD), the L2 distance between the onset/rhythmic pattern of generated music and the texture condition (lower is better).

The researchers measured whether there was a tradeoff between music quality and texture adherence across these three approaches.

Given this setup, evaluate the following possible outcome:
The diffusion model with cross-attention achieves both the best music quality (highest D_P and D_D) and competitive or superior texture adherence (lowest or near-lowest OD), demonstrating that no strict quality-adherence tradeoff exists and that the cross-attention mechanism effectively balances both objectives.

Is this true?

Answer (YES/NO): NO